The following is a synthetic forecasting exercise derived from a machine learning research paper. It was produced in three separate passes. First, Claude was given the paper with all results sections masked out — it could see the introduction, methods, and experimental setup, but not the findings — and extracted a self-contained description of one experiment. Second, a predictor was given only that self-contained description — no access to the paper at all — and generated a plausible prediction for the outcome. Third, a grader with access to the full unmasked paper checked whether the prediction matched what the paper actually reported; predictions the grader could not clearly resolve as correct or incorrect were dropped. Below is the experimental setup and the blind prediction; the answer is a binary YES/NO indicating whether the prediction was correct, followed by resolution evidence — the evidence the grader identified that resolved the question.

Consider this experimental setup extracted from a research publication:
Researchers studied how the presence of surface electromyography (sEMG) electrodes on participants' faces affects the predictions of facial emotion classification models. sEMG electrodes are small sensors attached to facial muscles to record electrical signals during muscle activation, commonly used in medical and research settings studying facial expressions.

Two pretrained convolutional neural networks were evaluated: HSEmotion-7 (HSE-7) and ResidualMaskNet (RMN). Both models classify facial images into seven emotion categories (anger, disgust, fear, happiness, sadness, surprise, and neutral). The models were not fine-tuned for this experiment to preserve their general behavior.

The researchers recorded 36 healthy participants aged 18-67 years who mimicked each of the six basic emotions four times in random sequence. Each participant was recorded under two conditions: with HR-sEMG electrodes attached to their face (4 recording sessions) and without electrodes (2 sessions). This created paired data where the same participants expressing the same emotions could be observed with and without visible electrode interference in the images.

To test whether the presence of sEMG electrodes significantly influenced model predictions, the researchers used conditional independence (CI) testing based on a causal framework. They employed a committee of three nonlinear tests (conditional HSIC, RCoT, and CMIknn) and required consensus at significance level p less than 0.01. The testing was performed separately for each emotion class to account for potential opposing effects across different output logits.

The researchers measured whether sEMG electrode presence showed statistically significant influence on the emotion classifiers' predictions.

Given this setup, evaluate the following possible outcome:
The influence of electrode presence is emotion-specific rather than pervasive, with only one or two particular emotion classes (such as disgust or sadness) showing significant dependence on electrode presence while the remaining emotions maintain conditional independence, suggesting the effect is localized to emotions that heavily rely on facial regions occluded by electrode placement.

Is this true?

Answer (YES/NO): NO